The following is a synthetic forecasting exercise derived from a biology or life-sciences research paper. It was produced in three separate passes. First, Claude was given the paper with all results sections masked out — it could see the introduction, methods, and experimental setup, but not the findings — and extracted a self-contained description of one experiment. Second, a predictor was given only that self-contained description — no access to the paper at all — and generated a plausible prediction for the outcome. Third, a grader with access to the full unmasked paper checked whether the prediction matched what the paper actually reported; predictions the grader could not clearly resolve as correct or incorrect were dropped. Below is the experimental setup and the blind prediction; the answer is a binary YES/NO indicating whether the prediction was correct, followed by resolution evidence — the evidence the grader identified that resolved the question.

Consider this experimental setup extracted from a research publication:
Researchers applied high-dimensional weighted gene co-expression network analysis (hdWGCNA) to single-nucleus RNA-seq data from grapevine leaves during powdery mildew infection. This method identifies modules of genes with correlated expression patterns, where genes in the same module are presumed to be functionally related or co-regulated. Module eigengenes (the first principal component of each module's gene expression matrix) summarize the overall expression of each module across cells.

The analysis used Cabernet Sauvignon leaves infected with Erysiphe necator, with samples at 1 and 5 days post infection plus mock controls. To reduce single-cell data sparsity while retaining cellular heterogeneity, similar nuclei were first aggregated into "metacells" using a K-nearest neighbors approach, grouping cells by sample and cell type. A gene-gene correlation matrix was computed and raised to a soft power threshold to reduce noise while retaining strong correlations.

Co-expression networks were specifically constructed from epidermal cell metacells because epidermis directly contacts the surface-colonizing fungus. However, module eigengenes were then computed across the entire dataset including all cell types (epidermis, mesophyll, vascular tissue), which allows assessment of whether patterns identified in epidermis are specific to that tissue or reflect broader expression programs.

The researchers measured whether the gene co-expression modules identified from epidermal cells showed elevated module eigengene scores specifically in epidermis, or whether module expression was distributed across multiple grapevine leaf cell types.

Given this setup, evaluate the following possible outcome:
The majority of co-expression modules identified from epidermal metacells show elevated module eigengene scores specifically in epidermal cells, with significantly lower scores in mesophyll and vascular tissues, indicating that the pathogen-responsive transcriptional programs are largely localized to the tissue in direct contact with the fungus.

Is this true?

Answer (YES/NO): NO